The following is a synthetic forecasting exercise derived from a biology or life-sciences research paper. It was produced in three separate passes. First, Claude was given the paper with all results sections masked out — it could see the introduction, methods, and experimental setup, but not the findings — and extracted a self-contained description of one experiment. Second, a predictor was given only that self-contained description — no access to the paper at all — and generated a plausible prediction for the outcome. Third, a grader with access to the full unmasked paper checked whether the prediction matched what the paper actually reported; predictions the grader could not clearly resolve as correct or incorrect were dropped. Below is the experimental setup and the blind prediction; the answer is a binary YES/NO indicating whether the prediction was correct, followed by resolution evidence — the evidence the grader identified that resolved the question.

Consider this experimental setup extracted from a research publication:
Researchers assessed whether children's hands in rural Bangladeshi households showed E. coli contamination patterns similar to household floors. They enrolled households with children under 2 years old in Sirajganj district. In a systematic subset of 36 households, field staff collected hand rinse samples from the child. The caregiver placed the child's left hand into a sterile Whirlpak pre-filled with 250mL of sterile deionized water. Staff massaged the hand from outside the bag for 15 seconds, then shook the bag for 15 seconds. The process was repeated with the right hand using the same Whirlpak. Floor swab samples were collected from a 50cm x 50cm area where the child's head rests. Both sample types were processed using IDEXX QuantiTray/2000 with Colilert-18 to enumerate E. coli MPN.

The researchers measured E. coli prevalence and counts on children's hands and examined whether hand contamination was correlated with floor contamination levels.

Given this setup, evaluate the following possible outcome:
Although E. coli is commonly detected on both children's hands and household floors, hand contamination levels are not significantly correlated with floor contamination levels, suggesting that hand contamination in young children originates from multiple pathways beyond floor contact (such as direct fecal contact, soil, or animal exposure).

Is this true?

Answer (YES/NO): YES